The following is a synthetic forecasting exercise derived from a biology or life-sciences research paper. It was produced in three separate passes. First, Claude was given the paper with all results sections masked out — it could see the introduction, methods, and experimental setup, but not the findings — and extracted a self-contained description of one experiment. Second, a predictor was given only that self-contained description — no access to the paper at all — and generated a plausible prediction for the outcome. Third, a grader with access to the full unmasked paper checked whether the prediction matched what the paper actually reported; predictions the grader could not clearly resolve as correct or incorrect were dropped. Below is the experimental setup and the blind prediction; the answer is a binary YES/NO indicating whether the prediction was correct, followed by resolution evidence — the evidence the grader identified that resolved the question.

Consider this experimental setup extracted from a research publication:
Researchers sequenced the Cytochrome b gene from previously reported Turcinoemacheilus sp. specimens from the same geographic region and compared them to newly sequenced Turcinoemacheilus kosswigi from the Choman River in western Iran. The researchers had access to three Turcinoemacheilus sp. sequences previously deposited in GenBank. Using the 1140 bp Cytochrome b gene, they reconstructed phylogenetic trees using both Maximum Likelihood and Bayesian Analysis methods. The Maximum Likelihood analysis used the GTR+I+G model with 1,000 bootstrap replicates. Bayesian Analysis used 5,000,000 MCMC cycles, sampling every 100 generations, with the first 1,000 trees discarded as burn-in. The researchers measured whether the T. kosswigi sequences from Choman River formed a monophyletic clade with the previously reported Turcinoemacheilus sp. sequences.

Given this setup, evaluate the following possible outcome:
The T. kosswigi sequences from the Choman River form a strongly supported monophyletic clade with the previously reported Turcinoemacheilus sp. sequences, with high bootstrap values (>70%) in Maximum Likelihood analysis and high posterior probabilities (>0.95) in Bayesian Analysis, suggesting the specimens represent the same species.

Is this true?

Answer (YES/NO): NO